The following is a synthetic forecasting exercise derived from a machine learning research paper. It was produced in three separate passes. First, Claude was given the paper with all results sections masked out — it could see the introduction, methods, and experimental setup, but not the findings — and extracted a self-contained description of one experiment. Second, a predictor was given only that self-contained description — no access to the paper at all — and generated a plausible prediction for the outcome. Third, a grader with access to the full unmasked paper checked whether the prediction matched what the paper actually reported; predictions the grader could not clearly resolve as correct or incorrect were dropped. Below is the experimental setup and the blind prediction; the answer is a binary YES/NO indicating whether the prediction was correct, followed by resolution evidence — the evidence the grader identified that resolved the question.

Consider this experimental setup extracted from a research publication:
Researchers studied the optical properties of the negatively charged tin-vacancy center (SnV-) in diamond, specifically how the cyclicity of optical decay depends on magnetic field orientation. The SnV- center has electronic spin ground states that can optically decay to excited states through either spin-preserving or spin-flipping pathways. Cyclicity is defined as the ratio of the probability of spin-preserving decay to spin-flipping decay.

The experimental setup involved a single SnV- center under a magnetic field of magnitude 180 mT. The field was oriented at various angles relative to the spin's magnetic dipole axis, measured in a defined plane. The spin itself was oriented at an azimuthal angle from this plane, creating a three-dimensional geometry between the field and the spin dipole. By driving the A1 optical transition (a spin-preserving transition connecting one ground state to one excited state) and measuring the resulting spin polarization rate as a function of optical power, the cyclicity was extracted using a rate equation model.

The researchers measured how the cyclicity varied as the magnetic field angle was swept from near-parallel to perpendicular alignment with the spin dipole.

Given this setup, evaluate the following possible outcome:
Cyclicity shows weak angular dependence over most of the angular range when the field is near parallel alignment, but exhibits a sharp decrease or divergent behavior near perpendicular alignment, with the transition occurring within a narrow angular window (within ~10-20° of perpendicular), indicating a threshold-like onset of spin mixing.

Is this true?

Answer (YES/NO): NO